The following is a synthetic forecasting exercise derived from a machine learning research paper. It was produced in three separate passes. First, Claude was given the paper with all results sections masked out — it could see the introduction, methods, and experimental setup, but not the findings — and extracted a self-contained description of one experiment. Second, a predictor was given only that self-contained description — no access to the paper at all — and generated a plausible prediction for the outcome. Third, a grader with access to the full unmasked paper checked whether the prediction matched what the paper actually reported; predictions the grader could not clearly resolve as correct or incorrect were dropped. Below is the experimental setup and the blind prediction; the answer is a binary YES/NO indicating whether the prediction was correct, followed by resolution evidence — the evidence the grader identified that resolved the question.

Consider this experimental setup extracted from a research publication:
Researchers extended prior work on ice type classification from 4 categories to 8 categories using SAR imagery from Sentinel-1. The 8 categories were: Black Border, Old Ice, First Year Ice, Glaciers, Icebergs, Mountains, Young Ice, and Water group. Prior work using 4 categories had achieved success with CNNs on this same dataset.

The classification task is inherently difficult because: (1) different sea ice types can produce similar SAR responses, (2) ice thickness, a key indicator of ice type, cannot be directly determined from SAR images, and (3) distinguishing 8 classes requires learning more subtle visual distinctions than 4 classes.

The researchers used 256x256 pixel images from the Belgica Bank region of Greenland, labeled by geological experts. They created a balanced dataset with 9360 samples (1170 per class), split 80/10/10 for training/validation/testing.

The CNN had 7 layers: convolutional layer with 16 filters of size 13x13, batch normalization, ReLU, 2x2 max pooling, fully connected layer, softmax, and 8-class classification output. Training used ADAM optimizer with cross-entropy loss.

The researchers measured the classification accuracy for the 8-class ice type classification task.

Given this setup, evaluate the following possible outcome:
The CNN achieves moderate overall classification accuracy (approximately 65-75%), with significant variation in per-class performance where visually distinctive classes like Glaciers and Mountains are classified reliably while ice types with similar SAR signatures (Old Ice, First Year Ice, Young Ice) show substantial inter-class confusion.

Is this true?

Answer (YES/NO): YES